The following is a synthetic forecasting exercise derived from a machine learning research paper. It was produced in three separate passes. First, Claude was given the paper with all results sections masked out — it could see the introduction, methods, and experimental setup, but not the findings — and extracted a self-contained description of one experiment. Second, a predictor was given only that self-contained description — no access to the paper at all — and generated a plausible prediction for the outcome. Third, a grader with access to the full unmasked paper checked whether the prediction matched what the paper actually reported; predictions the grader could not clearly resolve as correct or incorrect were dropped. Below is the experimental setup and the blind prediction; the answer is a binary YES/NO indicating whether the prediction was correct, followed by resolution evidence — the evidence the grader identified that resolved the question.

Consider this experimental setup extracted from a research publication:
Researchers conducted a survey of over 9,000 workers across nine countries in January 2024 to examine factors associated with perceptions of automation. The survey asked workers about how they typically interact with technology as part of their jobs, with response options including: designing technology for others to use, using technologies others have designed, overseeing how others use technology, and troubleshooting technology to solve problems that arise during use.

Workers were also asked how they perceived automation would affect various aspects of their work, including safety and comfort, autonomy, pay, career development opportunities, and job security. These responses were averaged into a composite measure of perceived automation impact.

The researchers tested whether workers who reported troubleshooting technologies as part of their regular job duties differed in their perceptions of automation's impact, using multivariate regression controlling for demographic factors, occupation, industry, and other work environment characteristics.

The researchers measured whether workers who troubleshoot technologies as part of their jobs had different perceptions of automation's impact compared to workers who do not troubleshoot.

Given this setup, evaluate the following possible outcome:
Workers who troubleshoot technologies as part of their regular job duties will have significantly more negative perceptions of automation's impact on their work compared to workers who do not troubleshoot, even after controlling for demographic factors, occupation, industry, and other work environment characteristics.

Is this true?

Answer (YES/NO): NO